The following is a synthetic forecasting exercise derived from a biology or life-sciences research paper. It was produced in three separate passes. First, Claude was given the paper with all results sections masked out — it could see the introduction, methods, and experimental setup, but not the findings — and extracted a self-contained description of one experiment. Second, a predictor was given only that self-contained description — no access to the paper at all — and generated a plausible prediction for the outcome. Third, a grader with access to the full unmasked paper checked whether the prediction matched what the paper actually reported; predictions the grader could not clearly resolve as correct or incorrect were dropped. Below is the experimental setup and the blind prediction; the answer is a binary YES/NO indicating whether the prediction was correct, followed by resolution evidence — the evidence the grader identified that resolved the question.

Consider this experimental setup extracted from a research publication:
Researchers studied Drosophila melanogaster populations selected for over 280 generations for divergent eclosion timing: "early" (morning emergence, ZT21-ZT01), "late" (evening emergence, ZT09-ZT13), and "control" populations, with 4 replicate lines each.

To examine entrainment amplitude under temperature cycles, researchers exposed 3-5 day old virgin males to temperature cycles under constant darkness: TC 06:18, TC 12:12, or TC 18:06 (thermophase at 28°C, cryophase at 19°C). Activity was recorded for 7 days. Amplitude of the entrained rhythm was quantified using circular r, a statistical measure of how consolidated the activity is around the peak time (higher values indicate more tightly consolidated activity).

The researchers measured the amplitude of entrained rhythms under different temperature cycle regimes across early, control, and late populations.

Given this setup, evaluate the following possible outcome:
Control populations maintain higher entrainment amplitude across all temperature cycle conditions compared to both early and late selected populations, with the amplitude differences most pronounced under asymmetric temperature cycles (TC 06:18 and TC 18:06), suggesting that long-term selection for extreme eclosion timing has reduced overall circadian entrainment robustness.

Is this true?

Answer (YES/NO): NO